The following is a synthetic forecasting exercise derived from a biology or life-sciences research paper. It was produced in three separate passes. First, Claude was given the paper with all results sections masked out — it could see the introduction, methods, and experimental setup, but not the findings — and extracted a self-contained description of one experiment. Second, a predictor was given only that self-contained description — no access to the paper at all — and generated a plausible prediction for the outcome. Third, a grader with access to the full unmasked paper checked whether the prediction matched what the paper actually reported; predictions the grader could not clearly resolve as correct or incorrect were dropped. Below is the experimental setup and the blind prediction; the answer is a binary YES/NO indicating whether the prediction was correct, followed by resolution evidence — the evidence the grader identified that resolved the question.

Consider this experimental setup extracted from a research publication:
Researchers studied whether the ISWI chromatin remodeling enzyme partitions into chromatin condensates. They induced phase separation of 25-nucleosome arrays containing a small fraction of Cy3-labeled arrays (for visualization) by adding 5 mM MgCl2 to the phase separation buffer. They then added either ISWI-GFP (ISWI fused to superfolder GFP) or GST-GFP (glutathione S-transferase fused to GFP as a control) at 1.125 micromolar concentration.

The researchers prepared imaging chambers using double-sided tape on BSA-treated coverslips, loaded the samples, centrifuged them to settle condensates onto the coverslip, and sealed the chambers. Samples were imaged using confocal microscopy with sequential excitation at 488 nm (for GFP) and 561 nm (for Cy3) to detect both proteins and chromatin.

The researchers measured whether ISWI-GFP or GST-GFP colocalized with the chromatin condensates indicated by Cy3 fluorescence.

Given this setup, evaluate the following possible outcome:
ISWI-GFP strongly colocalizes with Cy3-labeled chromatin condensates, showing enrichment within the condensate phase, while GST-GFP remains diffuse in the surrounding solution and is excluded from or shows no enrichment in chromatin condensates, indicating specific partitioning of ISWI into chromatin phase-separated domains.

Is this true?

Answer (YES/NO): YES